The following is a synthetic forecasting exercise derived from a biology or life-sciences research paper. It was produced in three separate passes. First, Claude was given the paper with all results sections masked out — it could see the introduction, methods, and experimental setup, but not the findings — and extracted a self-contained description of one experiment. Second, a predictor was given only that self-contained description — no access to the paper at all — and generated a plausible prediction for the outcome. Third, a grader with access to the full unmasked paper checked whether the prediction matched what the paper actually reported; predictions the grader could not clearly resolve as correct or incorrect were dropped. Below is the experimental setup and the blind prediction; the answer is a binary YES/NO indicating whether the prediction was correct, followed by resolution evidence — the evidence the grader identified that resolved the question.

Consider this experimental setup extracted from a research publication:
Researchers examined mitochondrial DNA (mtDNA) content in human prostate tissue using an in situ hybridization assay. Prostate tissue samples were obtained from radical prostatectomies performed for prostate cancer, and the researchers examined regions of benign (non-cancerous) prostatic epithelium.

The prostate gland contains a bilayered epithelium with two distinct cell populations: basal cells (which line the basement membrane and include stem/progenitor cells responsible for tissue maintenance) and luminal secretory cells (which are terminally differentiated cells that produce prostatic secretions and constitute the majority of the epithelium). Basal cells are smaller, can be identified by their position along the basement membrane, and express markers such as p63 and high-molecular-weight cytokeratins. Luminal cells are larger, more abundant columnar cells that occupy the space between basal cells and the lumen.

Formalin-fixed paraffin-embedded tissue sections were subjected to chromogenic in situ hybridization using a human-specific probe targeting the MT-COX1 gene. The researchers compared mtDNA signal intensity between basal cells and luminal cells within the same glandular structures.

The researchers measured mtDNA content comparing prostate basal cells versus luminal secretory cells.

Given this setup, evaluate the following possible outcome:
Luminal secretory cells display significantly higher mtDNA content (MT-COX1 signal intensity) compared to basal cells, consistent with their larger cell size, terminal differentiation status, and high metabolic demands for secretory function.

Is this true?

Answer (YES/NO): NO